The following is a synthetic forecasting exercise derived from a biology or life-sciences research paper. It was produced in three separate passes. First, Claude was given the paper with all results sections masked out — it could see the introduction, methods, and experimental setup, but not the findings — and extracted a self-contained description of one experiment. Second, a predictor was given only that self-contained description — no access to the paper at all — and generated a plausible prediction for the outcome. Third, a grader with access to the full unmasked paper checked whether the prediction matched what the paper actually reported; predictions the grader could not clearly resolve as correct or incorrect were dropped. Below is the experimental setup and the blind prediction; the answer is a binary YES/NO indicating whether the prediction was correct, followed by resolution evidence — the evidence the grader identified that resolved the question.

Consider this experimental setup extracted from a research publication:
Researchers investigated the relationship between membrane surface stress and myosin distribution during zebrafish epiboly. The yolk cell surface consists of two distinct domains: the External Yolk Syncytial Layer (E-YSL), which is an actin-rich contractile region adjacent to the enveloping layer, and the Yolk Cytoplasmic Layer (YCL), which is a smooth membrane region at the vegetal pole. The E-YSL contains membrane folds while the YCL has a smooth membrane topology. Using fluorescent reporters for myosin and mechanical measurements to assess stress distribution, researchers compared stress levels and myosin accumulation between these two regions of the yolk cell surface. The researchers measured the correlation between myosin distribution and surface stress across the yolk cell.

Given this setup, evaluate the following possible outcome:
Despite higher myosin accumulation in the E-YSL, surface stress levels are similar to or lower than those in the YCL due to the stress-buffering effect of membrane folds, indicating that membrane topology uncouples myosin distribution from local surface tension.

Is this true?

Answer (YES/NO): YES